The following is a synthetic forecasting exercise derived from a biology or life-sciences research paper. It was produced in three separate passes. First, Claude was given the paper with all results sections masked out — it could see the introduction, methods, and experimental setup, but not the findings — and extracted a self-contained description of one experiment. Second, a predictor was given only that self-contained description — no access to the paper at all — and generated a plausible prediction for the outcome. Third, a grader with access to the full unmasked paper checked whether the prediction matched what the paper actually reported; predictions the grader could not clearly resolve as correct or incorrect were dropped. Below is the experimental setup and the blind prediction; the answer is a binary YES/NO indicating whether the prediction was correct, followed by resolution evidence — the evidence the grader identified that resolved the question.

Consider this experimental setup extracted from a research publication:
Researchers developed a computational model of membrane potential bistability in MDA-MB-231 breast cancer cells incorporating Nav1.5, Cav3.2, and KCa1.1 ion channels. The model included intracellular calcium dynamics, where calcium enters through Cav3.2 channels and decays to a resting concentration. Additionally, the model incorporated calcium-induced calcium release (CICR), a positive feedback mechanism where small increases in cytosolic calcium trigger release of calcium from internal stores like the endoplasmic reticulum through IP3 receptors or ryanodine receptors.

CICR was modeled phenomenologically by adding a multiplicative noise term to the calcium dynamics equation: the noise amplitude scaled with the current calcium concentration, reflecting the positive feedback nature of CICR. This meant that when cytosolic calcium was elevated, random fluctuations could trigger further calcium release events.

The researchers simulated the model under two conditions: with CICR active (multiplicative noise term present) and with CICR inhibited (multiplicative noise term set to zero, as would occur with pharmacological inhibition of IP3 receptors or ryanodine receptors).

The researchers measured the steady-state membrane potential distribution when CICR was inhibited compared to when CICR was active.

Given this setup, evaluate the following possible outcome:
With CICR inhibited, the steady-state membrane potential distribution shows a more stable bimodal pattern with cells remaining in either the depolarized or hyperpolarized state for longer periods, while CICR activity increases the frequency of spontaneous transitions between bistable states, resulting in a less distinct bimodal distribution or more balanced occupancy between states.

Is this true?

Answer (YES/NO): NO